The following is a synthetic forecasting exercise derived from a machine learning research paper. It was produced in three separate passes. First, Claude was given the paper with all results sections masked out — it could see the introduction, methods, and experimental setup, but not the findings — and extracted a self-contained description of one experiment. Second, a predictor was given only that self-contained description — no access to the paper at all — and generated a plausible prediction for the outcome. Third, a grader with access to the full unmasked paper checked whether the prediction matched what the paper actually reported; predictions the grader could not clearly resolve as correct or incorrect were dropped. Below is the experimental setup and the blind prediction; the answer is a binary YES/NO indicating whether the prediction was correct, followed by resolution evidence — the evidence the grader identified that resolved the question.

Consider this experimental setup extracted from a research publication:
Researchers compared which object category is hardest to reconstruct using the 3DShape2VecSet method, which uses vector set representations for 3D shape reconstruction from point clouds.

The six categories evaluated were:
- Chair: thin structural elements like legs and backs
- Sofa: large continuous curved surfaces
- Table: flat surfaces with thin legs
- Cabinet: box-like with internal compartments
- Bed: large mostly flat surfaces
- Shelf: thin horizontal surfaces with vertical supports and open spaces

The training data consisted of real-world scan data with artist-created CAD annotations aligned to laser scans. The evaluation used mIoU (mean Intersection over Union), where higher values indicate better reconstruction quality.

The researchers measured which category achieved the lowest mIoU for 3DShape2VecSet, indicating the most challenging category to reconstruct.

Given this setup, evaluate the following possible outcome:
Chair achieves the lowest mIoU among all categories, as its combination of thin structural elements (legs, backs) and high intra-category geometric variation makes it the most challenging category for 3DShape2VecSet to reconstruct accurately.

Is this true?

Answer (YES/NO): NO